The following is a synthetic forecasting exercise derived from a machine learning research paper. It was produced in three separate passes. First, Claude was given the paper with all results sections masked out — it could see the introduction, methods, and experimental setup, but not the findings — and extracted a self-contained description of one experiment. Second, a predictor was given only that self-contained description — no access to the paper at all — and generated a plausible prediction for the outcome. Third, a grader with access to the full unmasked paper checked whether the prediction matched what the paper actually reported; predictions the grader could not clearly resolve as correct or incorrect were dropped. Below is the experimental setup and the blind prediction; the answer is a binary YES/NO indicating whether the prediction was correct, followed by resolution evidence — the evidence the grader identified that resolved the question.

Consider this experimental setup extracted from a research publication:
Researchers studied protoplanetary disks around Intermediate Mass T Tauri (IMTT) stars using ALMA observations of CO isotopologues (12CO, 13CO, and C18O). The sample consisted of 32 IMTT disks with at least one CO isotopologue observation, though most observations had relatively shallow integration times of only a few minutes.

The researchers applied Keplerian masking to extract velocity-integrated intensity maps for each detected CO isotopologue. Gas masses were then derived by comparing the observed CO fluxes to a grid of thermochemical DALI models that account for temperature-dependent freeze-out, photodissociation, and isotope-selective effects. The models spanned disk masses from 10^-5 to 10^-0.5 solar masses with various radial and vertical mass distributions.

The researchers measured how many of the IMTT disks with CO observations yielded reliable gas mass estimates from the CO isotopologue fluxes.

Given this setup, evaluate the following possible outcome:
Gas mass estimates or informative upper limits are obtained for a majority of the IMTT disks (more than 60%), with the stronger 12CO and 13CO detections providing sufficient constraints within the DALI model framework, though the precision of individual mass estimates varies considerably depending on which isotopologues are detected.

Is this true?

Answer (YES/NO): NO